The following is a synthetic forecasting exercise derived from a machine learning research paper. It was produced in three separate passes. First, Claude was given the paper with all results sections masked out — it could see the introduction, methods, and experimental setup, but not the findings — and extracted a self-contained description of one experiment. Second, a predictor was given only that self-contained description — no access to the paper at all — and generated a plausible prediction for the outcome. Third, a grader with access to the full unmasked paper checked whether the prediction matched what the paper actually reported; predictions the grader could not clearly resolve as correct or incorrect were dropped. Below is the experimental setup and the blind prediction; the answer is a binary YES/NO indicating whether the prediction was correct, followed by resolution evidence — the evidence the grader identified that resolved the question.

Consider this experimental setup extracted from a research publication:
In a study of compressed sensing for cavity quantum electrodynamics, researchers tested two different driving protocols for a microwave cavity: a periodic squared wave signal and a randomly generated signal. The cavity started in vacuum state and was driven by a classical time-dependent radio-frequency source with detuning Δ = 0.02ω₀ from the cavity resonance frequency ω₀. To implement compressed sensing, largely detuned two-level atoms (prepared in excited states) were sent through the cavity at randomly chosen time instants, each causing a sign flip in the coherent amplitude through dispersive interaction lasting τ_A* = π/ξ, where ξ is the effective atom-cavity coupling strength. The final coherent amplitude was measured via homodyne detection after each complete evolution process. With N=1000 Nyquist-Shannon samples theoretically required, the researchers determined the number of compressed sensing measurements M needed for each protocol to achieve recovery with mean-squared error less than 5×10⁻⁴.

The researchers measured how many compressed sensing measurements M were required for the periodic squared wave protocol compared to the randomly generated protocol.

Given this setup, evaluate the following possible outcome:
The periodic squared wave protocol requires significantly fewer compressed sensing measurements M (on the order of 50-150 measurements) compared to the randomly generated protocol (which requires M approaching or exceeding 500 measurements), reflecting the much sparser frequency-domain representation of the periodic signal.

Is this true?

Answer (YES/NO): NO